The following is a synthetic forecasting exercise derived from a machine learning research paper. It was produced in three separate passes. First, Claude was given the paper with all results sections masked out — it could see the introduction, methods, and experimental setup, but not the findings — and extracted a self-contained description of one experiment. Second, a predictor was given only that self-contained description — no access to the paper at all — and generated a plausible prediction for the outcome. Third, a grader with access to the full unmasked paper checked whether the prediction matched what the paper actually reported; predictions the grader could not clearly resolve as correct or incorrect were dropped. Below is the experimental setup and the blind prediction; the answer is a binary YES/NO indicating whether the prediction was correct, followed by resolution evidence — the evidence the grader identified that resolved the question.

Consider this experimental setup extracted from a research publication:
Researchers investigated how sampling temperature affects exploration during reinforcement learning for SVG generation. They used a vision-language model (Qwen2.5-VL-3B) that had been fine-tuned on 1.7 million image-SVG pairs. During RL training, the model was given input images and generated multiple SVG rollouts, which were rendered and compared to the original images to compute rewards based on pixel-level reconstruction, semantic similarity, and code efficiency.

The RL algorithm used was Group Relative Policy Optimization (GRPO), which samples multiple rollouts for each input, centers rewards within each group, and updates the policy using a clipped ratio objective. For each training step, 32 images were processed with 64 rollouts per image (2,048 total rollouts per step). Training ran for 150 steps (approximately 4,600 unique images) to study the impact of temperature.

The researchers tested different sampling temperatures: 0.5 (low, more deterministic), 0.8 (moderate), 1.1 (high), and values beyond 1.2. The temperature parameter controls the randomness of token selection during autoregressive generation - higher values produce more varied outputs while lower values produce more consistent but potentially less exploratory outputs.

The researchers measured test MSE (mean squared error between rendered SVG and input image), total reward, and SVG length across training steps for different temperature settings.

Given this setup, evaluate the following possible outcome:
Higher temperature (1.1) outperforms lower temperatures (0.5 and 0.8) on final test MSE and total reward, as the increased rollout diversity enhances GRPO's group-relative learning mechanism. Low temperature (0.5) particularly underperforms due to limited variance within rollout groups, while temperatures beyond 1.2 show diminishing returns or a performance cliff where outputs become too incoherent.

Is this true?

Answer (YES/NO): YES